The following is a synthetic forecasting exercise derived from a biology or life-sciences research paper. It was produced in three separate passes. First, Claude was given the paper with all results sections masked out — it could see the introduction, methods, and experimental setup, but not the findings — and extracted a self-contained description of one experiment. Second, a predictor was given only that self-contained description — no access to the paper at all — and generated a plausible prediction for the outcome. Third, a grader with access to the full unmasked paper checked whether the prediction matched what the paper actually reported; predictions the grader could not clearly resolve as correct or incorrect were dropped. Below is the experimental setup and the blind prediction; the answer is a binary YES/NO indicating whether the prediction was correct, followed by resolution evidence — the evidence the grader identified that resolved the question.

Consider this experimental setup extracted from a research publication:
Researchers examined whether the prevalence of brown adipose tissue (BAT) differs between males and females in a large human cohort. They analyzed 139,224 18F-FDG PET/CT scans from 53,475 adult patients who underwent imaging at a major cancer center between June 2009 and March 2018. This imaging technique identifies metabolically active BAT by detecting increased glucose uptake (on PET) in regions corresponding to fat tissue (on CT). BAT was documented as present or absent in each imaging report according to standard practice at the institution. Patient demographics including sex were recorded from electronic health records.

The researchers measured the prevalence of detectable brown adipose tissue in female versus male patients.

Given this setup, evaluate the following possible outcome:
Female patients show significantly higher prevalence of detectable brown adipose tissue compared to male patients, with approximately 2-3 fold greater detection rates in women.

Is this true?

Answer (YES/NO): YES